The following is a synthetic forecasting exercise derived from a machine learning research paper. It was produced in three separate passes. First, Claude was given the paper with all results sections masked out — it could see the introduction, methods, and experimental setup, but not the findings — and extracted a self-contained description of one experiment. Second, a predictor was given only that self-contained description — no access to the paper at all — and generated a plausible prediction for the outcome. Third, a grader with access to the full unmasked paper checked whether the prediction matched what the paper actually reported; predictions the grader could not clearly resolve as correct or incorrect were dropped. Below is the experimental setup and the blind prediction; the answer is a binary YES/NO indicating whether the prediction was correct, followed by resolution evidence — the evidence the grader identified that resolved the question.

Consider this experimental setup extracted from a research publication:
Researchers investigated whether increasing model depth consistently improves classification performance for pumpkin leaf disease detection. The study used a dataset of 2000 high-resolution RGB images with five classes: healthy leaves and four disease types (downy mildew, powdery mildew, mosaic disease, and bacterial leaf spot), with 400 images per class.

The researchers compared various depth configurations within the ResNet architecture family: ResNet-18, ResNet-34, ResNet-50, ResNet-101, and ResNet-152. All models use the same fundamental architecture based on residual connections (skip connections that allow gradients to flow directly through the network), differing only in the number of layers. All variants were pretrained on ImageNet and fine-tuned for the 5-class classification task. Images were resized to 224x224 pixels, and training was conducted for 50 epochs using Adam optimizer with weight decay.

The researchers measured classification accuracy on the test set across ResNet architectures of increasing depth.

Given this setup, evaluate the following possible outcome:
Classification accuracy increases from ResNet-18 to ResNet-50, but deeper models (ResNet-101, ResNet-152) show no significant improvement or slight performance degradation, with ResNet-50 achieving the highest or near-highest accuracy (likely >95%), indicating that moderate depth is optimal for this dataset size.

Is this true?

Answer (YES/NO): NO